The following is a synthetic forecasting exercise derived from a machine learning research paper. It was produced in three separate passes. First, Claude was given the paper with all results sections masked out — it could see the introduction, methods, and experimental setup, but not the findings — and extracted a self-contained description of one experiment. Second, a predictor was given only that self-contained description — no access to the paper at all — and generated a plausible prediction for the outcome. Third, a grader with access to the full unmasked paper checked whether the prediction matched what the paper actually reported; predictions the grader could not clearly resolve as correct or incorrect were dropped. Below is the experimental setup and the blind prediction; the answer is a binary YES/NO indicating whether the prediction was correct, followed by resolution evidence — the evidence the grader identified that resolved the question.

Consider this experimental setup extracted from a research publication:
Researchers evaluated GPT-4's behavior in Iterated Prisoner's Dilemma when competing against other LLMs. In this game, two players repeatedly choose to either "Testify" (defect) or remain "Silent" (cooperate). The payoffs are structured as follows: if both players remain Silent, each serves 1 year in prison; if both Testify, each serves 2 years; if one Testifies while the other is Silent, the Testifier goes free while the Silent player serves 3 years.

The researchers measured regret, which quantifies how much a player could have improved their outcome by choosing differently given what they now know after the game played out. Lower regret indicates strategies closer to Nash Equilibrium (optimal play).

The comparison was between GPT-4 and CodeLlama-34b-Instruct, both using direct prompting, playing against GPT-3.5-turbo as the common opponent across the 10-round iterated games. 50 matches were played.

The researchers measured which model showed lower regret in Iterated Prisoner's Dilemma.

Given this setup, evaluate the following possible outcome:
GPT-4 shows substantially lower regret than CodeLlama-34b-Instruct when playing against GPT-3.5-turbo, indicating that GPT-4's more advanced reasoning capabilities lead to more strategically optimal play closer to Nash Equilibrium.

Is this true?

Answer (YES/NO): NO